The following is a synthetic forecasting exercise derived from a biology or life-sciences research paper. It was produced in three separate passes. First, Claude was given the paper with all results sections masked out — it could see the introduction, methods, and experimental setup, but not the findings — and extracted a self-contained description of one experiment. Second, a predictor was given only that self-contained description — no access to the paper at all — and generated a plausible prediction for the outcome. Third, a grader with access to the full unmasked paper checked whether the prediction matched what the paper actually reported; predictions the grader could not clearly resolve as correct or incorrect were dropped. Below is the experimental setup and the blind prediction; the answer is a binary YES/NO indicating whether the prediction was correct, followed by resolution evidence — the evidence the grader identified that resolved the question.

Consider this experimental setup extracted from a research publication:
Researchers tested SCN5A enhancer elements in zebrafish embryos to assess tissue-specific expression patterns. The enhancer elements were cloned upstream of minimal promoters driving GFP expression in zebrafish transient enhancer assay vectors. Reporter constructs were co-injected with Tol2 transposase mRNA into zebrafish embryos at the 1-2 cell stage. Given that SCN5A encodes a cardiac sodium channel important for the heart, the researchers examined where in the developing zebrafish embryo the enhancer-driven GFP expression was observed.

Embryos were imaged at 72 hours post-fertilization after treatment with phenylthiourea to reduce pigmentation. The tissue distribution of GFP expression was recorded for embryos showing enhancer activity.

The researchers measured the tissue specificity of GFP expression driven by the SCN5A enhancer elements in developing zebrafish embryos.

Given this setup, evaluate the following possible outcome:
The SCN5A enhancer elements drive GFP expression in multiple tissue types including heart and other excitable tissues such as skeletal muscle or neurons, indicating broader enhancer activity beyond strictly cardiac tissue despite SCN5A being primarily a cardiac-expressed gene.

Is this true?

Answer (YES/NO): YES